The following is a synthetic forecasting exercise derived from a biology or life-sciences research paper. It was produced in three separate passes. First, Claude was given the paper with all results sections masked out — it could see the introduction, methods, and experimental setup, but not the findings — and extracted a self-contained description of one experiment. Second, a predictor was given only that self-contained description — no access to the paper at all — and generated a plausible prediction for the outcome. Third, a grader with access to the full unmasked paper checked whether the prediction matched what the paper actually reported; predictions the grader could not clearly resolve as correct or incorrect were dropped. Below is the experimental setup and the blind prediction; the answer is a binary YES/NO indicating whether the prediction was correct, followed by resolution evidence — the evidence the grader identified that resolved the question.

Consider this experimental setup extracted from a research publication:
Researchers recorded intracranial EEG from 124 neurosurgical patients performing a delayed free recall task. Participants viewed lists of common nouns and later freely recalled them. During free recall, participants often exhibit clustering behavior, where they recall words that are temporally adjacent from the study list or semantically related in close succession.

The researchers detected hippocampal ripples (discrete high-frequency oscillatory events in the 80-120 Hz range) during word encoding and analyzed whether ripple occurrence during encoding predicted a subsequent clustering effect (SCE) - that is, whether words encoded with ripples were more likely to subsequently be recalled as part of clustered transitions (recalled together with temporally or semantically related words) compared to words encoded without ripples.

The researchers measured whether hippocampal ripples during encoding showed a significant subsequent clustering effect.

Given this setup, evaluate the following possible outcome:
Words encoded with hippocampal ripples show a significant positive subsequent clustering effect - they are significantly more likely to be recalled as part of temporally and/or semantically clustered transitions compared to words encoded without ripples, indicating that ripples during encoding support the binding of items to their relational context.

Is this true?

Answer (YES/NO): YES